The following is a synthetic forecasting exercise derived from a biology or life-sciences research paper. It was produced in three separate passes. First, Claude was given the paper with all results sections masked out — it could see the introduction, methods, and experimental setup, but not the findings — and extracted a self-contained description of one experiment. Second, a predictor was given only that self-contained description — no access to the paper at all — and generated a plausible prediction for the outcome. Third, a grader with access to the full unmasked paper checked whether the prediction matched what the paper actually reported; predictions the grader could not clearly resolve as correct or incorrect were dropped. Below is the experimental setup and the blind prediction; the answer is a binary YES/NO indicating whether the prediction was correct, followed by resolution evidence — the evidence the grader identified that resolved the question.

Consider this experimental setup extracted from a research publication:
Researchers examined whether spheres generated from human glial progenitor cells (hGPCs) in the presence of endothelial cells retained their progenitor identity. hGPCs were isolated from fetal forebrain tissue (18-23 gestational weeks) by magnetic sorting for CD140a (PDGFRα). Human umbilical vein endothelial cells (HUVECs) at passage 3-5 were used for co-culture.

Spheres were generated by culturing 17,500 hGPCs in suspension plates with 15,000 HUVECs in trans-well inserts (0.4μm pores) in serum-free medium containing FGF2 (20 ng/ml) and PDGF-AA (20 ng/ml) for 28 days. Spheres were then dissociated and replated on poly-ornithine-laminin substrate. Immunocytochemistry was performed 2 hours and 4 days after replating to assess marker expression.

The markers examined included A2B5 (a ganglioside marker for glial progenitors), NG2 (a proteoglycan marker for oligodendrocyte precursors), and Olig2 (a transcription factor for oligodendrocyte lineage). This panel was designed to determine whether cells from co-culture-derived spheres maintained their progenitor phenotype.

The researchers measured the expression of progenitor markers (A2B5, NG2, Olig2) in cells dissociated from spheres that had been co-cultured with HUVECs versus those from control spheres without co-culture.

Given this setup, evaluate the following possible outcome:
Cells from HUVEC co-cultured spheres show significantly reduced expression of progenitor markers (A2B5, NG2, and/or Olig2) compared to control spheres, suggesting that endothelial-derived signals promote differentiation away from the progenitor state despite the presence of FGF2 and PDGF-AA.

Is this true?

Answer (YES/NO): NO